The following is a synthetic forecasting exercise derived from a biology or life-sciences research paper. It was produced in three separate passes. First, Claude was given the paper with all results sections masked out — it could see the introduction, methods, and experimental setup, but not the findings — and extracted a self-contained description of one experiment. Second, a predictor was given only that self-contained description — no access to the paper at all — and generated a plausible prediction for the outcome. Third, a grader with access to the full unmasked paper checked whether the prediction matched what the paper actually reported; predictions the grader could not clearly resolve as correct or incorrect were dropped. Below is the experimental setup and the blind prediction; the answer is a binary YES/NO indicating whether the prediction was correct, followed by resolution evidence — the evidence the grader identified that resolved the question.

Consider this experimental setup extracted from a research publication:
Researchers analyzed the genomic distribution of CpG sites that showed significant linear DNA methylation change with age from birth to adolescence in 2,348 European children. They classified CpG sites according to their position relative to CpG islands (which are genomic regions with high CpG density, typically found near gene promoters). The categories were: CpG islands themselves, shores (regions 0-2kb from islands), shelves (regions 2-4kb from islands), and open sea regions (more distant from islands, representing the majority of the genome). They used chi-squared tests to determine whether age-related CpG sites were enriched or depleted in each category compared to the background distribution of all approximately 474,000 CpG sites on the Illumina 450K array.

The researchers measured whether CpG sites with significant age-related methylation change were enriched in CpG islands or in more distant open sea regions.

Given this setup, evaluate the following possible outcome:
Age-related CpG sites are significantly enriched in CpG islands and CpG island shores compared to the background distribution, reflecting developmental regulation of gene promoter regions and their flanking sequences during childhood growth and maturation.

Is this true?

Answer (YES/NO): NO